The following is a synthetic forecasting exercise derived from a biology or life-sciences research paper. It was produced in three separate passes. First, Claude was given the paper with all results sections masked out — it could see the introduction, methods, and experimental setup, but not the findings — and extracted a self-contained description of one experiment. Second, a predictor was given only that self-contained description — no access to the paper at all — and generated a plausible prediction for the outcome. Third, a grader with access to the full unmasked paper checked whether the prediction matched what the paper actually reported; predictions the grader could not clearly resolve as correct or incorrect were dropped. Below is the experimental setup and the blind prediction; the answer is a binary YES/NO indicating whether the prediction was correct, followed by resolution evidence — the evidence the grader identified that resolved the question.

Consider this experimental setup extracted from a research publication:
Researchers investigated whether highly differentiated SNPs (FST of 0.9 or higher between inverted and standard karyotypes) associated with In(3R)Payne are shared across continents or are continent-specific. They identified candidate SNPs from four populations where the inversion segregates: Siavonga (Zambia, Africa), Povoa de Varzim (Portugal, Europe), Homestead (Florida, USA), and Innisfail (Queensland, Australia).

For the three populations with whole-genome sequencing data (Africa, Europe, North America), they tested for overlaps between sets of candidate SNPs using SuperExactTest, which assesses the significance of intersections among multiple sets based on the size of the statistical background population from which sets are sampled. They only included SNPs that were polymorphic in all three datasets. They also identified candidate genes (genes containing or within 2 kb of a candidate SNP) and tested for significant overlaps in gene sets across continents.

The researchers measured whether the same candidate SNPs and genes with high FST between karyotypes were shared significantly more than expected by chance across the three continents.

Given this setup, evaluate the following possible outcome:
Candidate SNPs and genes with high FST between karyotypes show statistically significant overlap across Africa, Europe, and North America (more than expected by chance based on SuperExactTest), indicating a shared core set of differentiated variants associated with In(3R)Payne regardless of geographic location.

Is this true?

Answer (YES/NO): YES